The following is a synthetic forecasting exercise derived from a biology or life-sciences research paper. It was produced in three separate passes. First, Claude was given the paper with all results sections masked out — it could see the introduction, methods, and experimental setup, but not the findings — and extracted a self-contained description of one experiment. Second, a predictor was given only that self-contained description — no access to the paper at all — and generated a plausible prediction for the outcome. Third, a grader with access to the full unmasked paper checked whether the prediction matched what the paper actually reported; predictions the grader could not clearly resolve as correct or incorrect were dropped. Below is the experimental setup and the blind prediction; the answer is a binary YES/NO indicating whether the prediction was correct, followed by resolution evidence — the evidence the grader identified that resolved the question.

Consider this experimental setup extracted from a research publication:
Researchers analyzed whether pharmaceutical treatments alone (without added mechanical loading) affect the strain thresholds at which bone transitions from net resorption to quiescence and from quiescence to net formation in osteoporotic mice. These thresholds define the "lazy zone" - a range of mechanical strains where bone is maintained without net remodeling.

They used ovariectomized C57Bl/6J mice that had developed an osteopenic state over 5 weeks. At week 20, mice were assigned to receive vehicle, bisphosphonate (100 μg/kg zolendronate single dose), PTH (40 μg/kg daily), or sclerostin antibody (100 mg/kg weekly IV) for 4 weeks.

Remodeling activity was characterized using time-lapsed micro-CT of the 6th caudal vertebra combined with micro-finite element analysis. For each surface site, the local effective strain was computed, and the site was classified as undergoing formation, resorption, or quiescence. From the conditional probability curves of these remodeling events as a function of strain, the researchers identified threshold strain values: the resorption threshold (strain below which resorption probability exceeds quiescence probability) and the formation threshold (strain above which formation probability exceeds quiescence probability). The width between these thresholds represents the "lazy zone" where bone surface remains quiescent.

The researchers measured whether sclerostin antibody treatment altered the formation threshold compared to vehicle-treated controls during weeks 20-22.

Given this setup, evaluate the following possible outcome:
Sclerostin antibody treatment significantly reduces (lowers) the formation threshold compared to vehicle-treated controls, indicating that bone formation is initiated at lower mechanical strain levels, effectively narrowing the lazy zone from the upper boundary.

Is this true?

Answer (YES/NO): NO